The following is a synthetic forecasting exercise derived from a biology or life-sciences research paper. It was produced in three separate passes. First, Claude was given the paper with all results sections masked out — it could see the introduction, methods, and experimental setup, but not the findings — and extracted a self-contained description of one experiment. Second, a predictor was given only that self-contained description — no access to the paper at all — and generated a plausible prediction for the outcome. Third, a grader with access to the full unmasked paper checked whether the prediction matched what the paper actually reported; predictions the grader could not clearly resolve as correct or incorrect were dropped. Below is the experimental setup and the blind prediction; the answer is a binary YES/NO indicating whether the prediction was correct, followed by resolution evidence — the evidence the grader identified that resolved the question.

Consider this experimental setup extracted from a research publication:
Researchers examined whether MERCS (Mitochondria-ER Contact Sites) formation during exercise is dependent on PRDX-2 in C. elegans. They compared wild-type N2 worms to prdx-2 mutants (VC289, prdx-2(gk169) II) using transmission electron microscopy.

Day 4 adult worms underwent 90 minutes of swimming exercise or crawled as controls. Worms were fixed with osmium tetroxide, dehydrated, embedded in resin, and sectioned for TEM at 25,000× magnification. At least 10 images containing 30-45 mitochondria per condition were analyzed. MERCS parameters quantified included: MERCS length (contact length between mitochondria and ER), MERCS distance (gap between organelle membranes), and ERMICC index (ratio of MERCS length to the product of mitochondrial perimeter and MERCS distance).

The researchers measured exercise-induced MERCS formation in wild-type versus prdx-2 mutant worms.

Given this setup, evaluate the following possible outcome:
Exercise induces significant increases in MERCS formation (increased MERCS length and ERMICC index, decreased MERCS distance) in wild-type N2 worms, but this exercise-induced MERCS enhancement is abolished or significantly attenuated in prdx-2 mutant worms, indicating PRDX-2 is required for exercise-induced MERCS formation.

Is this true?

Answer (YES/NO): YES